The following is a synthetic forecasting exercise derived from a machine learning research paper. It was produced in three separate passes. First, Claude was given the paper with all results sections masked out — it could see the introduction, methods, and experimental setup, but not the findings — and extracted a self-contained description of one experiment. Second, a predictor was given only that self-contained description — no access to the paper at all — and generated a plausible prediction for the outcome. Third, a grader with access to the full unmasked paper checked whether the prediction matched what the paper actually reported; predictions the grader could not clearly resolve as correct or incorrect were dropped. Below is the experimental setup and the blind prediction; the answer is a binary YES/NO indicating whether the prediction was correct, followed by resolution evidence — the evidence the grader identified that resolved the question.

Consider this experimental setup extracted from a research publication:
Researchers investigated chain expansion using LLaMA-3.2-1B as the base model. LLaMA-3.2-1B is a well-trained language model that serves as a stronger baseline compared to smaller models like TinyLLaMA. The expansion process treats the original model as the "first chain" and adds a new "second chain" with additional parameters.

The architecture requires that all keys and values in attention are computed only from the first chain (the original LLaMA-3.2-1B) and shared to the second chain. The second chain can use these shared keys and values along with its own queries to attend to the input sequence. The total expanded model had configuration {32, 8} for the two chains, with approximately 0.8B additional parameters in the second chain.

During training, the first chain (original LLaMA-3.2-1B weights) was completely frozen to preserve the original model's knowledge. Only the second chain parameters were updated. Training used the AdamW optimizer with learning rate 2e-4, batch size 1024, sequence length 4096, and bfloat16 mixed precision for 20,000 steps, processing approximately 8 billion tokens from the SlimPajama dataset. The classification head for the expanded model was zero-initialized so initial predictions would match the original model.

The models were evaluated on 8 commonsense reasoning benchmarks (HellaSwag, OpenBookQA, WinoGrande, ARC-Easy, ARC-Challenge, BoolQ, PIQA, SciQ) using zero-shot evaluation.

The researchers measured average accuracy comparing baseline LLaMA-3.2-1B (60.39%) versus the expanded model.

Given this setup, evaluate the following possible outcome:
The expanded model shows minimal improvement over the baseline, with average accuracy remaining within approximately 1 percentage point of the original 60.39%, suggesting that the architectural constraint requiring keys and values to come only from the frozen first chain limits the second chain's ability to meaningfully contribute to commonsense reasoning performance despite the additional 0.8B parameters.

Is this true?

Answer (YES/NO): YES